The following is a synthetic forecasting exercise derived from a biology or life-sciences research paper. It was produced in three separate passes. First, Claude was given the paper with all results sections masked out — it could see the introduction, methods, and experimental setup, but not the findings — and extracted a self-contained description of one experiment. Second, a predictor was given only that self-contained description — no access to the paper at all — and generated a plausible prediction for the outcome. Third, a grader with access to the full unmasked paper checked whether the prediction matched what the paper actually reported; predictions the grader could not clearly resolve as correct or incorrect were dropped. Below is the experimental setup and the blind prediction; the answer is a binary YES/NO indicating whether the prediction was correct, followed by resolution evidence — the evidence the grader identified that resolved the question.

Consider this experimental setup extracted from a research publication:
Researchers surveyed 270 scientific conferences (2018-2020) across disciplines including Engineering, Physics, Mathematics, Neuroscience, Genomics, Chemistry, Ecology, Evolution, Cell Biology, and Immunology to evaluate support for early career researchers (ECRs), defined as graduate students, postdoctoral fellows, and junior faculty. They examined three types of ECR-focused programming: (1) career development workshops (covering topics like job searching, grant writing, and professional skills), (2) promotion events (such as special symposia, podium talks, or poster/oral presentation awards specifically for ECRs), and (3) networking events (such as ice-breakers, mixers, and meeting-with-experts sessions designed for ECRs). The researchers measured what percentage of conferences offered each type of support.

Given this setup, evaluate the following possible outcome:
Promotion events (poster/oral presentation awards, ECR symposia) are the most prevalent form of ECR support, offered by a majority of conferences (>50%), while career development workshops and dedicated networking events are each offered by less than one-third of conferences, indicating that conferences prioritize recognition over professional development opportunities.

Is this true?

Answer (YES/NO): NO